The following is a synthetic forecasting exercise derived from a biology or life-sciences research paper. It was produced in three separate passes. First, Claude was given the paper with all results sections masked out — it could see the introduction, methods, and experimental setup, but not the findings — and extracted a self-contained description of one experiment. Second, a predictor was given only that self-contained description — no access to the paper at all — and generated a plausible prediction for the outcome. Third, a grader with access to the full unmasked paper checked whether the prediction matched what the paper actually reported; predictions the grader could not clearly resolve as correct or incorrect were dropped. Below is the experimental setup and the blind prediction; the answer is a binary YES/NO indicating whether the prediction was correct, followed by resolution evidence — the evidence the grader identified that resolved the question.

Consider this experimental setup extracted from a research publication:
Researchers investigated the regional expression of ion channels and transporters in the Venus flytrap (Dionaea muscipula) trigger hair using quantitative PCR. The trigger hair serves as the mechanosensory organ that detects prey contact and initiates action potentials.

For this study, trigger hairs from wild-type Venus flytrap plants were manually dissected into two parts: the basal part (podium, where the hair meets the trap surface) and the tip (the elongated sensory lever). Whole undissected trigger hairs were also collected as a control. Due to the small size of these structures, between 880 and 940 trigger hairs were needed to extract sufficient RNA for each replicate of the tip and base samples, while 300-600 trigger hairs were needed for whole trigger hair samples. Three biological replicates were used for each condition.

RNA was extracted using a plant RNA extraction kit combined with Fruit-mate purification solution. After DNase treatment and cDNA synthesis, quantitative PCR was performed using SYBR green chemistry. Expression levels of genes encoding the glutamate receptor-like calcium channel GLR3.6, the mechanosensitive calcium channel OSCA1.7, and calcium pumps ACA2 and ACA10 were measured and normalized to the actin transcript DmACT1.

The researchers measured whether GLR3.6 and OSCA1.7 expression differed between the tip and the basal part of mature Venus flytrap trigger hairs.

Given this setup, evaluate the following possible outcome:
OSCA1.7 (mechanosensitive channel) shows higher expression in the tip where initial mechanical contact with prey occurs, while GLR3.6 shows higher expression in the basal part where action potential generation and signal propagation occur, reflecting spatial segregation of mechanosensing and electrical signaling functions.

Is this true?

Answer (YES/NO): NO